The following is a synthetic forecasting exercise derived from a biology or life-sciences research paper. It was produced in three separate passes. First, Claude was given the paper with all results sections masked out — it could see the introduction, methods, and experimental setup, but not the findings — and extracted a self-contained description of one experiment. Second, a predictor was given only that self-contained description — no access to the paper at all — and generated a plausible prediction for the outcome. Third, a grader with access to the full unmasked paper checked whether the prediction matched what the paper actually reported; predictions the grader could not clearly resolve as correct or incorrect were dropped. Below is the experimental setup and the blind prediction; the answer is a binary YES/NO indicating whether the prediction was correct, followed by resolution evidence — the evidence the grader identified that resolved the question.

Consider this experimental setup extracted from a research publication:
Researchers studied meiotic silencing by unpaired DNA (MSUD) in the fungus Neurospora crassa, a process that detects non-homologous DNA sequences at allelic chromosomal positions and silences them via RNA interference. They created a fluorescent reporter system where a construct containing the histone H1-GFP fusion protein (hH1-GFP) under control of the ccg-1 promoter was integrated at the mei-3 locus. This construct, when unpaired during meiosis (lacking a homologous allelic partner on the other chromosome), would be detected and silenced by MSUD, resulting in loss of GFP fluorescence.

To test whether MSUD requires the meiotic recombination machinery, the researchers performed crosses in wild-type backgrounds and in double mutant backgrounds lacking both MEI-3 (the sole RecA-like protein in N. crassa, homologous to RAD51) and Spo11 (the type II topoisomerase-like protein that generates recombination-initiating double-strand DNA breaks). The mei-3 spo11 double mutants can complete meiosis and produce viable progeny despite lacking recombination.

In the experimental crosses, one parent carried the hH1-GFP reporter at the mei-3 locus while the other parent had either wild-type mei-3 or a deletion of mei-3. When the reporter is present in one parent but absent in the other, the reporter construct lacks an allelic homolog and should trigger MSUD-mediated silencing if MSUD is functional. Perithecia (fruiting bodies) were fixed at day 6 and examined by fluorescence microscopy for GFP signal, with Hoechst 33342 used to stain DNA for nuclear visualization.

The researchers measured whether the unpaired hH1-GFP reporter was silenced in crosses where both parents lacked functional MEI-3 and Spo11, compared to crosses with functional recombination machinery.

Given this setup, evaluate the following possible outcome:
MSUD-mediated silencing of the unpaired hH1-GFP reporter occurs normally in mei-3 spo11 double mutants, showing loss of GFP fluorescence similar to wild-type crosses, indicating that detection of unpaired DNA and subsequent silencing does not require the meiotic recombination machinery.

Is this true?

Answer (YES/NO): YES